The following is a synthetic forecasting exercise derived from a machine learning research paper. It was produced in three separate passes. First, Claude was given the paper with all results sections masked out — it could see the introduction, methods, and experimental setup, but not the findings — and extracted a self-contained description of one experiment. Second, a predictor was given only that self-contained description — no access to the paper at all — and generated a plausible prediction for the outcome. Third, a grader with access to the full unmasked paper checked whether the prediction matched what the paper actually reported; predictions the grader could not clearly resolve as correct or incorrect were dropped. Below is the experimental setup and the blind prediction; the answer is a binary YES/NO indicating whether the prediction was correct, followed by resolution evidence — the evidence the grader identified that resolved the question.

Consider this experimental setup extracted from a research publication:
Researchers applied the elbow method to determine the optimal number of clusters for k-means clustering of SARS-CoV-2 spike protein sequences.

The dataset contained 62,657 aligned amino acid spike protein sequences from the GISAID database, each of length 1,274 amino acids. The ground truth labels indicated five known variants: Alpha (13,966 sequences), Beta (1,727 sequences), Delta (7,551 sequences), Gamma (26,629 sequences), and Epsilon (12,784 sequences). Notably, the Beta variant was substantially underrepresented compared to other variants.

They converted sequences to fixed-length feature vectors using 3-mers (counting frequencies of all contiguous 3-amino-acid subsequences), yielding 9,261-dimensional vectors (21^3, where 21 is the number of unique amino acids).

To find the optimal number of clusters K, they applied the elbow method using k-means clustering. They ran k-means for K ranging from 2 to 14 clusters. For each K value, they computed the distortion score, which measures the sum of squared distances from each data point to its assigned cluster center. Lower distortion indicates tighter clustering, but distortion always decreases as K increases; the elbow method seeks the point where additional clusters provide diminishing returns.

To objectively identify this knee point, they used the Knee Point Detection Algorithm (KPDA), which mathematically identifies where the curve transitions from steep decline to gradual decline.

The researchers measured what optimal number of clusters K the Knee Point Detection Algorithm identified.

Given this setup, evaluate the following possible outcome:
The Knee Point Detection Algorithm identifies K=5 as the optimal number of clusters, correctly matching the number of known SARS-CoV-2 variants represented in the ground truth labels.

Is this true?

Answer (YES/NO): NO